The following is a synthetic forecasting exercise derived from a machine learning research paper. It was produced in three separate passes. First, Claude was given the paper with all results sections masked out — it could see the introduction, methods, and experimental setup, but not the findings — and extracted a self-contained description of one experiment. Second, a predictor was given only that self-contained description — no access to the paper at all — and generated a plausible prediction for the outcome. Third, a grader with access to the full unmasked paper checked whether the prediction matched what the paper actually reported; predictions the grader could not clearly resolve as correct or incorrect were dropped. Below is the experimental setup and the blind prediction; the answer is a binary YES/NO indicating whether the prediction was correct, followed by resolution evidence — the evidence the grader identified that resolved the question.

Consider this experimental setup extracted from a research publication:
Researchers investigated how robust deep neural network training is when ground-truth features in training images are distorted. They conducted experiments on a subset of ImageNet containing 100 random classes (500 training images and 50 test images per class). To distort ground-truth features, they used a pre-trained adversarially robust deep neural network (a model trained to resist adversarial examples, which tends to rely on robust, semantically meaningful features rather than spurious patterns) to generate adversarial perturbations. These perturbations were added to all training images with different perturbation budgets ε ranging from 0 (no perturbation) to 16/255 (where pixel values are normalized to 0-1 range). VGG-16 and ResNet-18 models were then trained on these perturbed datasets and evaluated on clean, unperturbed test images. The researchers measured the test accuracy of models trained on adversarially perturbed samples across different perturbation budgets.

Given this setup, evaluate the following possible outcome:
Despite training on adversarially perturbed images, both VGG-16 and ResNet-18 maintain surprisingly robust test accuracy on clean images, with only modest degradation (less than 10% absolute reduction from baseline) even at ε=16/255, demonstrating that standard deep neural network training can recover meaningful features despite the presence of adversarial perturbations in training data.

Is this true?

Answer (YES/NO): NO